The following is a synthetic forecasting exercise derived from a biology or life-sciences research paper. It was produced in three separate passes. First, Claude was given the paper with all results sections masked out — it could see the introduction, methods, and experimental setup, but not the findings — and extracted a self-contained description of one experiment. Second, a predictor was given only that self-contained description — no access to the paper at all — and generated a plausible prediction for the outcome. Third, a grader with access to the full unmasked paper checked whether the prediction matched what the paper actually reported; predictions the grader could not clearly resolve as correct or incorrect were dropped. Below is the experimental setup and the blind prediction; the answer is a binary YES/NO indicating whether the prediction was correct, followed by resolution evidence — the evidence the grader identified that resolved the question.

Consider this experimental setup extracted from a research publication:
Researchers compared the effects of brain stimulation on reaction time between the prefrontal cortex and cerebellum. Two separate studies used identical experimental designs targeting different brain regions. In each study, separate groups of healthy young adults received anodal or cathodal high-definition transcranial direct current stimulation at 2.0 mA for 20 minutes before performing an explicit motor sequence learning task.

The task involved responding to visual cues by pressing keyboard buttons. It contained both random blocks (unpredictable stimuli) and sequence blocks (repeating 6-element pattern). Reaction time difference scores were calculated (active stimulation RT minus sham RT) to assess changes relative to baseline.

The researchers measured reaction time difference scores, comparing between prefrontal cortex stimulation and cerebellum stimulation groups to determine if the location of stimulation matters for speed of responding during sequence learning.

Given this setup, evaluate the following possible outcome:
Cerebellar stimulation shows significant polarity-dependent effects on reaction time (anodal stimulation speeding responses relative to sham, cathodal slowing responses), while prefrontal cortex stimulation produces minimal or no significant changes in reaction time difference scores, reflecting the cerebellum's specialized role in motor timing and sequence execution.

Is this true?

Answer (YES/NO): NO